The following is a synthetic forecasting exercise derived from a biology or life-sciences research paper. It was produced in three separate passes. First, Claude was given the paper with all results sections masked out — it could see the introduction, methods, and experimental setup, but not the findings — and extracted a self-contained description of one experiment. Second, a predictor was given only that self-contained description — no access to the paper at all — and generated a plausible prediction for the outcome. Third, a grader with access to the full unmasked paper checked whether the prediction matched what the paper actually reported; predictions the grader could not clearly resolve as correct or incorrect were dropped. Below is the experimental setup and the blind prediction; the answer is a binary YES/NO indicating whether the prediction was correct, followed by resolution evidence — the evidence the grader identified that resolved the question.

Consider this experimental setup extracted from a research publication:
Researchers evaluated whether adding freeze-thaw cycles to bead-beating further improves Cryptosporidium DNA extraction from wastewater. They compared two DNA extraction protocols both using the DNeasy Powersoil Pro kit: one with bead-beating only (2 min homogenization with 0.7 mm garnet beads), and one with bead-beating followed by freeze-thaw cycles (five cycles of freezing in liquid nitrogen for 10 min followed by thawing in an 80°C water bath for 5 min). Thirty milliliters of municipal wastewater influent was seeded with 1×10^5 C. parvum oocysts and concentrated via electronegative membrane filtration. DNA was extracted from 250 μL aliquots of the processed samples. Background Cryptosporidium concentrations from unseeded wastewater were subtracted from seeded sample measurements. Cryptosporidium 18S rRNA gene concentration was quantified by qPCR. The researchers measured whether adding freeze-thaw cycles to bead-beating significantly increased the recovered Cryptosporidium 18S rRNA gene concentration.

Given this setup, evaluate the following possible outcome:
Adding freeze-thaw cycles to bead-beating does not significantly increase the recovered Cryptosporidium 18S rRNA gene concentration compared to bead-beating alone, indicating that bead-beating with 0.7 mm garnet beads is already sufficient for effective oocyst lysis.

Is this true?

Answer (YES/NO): YES